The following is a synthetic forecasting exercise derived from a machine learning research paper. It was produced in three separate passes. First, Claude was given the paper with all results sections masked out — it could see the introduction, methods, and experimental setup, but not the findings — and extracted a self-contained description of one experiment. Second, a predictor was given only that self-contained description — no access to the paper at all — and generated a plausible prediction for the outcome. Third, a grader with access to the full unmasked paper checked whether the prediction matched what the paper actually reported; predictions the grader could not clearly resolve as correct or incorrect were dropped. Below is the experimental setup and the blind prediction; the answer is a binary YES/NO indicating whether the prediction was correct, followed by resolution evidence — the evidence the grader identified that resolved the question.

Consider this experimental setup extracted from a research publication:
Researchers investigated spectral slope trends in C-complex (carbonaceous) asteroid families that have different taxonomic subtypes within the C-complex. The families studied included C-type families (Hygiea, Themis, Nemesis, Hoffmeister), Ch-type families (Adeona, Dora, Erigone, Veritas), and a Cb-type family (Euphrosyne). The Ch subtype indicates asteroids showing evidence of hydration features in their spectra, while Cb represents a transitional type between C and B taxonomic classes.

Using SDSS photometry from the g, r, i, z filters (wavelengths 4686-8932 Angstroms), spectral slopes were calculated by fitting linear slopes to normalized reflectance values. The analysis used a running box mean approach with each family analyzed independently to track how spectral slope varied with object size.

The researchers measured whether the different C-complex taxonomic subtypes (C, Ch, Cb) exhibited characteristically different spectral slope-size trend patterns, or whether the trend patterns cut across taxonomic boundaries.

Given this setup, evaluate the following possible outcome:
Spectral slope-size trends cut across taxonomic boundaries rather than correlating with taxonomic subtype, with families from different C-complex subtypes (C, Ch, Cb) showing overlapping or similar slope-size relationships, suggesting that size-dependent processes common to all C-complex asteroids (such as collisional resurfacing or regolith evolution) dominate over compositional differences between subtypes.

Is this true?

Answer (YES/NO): YES